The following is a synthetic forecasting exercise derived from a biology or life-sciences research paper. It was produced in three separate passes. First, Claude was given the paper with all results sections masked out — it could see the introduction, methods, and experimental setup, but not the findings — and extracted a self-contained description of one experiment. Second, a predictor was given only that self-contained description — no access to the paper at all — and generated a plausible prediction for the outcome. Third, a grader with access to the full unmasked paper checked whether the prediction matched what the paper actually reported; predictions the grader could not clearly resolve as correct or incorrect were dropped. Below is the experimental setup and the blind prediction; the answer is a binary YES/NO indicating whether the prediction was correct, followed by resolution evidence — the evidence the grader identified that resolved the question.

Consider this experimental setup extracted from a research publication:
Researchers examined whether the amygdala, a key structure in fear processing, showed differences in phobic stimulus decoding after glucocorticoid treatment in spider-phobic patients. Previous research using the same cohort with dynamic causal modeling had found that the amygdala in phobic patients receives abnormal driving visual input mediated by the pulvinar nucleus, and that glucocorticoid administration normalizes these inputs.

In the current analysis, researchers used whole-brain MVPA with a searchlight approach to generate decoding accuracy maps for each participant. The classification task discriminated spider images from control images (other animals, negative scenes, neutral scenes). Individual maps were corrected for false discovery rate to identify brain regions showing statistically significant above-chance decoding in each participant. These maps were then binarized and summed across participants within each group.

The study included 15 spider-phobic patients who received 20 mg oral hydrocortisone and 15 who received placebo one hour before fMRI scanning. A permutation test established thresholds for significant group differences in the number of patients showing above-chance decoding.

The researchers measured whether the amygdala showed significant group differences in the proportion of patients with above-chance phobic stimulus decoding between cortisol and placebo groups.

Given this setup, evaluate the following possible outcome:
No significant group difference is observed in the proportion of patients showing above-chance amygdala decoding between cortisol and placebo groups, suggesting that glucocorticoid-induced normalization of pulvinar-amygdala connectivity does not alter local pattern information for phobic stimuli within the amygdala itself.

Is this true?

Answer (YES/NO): YES